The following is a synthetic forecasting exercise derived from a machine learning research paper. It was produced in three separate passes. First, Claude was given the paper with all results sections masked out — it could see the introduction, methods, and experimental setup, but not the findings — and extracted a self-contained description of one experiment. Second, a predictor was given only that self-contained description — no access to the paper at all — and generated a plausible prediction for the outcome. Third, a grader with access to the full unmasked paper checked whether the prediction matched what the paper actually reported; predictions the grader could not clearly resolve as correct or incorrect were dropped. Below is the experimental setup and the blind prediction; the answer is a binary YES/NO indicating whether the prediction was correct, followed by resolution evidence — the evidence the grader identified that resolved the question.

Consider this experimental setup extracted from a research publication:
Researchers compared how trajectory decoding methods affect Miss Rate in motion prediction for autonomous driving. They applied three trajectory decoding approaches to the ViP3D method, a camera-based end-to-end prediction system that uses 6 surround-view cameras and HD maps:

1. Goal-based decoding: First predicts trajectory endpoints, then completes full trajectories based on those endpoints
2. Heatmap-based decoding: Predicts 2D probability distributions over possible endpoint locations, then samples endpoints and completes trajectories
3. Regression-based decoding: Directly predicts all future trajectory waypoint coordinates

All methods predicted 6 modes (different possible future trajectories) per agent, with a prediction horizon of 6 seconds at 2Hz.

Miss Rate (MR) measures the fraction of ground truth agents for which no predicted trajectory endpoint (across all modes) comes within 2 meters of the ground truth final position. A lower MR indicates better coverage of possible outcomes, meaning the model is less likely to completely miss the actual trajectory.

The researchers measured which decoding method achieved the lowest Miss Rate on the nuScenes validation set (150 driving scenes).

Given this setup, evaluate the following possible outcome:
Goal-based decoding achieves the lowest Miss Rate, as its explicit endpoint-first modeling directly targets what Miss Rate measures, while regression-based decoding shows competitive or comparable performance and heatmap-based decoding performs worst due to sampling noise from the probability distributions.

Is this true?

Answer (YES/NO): NO